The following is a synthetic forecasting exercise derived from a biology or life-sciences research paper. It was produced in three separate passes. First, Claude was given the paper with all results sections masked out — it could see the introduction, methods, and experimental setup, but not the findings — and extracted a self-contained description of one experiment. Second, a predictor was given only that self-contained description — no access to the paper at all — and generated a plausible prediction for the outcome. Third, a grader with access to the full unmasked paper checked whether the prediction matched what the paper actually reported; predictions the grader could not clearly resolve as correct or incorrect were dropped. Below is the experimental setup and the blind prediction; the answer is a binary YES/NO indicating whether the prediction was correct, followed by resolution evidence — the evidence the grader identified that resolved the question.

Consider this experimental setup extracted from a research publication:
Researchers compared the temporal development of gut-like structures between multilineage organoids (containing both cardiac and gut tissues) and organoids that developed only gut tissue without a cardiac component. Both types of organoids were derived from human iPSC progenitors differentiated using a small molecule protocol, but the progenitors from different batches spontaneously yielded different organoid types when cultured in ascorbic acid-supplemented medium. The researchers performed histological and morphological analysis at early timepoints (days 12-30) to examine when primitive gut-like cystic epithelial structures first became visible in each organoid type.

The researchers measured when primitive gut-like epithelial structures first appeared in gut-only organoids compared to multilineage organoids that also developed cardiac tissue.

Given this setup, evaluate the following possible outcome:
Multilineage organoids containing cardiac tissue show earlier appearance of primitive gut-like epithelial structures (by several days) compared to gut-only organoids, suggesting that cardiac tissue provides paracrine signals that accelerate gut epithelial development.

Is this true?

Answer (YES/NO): NO